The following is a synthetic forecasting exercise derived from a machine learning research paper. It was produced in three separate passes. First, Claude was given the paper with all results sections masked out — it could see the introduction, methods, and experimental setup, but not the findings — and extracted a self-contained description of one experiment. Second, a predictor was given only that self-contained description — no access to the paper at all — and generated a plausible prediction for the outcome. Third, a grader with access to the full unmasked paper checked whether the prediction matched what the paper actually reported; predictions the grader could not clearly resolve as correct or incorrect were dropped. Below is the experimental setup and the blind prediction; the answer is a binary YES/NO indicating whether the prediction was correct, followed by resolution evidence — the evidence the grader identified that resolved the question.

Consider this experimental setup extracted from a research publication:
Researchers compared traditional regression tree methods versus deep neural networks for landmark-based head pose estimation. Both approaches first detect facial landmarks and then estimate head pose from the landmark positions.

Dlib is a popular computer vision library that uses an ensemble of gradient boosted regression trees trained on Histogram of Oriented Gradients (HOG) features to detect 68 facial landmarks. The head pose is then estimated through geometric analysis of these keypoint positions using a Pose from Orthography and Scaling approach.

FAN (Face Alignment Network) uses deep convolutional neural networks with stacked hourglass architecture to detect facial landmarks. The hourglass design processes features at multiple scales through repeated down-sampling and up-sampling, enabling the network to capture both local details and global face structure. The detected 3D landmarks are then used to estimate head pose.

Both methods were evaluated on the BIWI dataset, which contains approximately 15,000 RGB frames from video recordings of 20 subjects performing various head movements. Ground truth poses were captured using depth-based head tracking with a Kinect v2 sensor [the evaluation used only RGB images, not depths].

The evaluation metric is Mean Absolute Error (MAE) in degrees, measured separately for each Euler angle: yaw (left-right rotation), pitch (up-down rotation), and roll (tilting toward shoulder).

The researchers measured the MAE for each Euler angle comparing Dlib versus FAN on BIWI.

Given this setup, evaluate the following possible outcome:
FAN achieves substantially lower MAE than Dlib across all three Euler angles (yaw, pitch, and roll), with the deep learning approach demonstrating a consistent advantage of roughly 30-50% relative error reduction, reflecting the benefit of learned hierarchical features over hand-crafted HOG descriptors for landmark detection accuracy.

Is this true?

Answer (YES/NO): NO